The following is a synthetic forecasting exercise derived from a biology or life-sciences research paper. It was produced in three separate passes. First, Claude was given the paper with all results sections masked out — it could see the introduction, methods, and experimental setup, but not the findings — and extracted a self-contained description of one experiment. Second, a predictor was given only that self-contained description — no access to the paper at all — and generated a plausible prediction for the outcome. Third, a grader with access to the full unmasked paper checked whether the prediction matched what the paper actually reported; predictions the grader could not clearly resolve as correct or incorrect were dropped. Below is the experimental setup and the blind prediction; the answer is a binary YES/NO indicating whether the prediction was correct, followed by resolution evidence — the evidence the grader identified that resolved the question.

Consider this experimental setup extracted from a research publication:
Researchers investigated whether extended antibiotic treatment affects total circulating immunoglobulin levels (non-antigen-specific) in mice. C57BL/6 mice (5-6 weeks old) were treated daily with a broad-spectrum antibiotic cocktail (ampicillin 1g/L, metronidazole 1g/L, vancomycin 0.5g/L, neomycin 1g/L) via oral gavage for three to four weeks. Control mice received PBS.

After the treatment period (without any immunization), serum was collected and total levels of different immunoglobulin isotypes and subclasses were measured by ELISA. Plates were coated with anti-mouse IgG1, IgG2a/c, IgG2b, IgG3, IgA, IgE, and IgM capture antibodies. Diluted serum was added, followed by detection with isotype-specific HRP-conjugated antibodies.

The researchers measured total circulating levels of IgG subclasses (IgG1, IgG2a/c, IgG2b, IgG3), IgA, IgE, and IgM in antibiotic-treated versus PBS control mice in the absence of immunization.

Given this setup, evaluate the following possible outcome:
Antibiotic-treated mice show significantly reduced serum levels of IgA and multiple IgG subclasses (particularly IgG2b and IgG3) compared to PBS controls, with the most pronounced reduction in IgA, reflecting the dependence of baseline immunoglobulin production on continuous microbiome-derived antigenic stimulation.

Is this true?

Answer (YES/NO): NO